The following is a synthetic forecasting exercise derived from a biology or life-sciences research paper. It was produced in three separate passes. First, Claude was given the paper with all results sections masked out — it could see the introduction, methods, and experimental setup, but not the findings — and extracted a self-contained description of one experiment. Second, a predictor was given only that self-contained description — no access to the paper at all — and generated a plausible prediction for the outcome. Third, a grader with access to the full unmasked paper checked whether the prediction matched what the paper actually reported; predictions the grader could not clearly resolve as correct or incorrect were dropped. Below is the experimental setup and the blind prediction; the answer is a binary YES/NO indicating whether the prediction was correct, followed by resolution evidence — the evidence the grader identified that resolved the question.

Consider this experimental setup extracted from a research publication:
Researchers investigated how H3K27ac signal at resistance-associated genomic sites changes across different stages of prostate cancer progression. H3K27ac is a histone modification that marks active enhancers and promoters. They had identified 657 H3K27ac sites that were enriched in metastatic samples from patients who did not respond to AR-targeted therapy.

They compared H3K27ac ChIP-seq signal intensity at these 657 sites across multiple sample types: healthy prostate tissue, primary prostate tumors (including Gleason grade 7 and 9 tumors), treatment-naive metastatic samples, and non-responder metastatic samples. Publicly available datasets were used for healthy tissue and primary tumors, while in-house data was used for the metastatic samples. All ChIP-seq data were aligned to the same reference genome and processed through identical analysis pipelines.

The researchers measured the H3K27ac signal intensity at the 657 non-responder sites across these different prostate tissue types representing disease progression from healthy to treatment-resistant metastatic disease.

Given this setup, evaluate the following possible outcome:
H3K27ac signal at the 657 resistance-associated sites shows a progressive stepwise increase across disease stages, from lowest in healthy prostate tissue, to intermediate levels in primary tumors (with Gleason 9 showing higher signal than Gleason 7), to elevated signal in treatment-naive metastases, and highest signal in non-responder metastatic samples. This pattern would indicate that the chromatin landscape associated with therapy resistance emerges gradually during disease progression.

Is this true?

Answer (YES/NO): NO